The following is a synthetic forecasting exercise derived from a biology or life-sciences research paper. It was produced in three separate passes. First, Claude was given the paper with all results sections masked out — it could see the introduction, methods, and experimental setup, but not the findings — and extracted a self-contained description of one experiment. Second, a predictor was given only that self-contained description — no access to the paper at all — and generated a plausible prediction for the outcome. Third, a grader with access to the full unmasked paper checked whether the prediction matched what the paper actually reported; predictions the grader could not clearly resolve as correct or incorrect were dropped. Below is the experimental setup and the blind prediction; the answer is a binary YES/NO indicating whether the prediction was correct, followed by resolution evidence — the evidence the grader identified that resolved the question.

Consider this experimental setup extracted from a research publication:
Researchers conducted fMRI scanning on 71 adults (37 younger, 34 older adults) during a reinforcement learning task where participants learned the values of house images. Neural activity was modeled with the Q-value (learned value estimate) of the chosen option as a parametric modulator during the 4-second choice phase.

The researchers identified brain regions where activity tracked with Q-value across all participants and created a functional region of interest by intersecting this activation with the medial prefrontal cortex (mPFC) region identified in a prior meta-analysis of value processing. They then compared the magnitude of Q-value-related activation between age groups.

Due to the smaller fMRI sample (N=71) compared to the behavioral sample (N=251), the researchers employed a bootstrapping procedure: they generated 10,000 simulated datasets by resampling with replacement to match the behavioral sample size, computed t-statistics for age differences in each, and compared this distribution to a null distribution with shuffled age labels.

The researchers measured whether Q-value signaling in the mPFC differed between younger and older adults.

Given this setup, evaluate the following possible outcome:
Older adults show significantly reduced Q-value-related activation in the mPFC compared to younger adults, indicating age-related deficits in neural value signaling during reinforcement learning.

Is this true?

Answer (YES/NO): NO